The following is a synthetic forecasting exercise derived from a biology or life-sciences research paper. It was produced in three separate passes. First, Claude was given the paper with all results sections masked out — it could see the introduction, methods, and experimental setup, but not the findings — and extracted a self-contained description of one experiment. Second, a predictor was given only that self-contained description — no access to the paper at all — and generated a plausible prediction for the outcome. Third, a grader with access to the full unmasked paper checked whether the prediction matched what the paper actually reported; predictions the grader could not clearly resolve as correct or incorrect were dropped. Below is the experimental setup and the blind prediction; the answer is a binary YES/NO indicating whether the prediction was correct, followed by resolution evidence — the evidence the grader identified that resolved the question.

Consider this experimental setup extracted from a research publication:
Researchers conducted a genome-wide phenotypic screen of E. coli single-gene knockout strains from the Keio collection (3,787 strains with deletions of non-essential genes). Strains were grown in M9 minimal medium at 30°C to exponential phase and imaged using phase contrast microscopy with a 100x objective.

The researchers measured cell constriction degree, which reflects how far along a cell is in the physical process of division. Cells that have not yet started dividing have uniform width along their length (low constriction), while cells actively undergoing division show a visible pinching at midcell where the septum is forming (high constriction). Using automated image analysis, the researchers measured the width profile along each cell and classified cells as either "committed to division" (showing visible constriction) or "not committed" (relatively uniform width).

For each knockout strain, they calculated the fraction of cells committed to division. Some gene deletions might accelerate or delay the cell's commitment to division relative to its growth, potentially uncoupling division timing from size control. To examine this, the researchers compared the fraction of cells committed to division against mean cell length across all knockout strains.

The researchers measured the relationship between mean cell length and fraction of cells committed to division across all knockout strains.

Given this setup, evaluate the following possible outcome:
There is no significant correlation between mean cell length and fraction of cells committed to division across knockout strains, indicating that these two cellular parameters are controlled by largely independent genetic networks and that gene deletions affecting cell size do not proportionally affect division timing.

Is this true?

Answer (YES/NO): NO